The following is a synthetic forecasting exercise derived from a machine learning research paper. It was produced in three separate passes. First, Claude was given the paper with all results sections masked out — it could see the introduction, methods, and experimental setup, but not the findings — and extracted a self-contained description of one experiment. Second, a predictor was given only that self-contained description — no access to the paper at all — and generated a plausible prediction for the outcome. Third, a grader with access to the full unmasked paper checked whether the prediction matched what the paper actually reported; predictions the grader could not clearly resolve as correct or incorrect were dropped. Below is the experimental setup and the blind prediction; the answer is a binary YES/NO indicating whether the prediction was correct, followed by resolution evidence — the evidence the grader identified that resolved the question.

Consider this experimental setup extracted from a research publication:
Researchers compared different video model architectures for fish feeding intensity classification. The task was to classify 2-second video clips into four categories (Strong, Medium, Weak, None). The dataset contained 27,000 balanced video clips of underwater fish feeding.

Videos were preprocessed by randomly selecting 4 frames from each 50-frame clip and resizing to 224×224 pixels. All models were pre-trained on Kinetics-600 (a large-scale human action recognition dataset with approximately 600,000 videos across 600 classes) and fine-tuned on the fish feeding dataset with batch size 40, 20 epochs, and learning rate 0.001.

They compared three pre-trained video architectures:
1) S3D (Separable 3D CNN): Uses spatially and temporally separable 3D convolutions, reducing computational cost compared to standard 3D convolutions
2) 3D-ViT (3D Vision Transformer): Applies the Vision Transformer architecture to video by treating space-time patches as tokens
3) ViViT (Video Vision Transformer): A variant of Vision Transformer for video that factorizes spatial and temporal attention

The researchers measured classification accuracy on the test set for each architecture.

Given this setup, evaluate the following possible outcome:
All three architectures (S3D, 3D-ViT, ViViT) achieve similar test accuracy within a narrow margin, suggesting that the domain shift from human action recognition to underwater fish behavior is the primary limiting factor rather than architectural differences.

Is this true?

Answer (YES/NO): NO